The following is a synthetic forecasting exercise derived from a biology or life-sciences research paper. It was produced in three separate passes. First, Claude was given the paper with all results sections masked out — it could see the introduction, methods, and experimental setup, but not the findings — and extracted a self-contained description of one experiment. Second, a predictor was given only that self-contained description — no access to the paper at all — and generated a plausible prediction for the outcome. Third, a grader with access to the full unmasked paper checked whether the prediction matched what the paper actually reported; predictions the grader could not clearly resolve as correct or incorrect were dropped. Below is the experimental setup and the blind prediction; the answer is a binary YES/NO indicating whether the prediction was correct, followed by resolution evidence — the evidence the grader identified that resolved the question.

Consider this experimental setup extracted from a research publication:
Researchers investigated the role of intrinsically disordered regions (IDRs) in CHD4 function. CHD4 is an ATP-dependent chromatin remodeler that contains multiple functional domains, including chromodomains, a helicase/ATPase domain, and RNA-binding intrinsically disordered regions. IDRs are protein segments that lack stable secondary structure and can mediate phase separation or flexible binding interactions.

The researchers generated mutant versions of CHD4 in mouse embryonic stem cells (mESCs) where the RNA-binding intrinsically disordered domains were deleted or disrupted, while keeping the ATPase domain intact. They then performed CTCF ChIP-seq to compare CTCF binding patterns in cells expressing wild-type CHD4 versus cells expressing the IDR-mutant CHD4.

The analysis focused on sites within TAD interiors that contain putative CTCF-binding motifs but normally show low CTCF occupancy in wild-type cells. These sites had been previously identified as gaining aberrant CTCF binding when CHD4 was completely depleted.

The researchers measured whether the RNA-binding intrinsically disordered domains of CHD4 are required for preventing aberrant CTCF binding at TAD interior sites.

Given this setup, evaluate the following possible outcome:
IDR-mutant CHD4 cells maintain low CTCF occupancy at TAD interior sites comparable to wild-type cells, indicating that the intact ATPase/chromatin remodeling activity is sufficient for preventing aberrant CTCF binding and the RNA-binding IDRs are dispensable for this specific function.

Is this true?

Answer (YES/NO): NO